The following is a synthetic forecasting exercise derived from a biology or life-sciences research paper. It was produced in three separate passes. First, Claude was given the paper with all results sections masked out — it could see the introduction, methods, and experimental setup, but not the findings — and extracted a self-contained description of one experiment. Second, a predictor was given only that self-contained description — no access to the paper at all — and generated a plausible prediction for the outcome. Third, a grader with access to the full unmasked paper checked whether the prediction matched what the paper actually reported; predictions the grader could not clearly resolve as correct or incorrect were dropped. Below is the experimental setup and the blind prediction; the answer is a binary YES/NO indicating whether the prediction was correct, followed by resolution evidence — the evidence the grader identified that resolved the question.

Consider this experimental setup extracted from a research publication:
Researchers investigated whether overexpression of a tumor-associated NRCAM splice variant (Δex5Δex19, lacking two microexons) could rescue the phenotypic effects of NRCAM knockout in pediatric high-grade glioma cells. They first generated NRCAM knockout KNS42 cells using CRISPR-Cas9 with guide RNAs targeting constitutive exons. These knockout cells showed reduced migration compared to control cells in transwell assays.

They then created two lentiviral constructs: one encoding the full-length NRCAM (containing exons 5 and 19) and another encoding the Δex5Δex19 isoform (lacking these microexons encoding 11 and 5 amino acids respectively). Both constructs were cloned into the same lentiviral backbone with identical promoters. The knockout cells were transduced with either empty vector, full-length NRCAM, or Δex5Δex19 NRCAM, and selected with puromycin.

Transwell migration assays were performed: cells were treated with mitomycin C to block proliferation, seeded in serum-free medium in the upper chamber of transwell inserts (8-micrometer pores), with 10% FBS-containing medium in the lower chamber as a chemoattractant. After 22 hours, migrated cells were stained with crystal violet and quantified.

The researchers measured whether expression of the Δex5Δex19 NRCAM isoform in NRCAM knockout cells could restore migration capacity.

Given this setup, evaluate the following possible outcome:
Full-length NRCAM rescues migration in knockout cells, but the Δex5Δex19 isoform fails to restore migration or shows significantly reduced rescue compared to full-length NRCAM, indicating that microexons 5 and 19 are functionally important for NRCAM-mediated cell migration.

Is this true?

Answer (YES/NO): NO